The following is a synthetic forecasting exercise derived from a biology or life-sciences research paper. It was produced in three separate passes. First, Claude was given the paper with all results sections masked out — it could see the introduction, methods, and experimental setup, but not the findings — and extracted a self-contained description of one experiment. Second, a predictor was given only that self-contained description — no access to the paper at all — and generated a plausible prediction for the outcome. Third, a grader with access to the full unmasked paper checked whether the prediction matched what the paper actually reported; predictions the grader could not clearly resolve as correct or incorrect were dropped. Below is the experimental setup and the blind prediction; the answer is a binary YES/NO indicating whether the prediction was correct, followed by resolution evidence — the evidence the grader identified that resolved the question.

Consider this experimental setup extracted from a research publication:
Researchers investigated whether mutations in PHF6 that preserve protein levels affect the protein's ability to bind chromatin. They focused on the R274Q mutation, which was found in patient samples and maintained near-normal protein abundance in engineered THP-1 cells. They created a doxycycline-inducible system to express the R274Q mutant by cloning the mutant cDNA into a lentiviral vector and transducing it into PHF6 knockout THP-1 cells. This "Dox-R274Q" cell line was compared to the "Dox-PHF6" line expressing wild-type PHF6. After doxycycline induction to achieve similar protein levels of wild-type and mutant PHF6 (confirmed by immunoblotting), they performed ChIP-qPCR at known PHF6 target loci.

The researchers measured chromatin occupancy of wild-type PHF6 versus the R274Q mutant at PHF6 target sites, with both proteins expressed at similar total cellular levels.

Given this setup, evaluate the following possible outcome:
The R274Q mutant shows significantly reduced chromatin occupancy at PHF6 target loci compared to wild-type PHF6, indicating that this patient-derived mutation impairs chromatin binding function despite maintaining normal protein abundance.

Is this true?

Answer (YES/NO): YES